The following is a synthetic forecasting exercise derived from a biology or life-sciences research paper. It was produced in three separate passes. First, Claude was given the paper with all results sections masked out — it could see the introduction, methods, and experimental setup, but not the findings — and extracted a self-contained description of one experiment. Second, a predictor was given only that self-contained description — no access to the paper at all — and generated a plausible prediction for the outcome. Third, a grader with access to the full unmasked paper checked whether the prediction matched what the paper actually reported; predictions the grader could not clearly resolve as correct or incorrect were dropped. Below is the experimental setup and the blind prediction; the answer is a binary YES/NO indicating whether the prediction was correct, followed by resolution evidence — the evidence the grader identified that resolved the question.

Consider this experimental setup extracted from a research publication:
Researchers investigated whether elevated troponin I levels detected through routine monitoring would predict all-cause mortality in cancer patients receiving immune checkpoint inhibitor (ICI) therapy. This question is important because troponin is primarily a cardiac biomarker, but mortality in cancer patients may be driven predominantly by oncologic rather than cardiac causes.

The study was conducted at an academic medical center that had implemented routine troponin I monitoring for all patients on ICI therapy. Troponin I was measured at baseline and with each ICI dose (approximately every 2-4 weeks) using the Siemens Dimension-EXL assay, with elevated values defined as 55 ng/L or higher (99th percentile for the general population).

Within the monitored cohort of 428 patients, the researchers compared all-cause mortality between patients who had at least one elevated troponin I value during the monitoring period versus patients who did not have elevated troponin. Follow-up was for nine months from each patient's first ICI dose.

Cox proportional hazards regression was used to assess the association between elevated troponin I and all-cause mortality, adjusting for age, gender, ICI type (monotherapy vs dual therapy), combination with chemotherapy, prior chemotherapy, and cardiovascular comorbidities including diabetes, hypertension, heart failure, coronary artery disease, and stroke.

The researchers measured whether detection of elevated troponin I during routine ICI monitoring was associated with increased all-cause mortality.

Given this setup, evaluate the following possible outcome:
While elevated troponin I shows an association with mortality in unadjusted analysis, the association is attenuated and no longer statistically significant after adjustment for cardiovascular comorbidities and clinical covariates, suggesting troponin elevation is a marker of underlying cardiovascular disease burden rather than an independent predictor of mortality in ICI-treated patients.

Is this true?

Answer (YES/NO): NO